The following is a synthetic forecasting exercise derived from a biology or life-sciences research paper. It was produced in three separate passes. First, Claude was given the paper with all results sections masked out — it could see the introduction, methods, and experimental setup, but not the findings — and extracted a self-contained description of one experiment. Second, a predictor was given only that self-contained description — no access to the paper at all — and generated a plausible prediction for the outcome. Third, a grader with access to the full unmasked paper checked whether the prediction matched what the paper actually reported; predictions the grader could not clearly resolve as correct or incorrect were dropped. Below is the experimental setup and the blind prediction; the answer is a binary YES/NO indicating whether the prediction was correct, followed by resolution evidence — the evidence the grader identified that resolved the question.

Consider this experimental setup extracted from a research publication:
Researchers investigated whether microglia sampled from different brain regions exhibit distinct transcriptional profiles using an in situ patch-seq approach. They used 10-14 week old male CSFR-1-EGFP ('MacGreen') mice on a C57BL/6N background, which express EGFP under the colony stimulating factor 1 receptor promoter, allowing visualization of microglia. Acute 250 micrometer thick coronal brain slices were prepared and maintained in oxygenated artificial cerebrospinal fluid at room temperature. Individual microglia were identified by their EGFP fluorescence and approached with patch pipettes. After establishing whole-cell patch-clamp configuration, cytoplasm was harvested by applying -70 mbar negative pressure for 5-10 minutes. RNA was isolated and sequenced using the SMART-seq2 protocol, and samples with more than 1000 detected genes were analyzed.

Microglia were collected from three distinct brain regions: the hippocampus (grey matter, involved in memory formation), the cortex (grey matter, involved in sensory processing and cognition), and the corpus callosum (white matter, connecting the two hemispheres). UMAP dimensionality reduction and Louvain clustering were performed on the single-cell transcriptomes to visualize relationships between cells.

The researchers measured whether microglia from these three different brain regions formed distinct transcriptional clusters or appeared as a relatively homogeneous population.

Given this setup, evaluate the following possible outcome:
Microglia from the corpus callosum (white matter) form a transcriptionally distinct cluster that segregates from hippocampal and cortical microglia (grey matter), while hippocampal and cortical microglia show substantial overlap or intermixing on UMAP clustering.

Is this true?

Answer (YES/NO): NO